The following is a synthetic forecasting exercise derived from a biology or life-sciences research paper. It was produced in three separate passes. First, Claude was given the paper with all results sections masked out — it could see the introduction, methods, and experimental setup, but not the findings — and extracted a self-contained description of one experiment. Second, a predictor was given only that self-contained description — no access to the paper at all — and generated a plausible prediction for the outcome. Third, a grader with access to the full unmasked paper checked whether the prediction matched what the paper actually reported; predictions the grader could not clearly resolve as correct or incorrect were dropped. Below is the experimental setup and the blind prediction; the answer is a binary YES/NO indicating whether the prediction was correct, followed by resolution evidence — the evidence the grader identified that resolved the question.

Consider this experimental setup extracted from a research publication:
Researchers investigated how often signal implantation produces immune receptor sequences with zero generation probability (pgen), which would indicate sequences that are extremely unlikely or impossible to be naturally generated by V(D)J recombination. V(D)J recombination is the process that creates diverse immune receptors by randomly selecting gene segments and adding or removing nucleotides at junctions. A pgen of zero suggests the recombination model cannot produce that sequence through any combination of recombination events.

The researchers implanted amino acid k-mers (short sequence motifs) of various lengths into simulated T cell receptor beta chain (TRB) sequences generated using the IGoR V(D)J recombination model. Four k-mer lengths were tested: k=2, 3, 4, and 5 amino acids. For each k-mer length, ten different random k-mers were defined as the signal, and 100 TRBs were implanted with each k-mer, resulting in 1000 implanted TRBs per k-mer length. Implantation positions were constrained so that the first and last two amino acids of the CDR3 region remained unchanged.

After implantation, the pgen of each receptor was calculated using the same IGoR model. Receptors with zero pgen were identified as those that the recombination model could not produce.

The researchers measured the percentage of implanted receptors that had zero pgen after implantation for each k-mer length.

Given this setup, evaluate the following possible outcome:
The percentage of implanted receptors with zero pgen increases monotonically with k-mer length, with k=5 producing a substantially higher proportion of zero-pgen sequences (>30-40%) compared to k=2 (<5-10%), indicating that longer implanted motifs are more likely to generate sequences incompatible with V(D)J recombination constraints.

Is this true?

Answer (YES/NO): NO